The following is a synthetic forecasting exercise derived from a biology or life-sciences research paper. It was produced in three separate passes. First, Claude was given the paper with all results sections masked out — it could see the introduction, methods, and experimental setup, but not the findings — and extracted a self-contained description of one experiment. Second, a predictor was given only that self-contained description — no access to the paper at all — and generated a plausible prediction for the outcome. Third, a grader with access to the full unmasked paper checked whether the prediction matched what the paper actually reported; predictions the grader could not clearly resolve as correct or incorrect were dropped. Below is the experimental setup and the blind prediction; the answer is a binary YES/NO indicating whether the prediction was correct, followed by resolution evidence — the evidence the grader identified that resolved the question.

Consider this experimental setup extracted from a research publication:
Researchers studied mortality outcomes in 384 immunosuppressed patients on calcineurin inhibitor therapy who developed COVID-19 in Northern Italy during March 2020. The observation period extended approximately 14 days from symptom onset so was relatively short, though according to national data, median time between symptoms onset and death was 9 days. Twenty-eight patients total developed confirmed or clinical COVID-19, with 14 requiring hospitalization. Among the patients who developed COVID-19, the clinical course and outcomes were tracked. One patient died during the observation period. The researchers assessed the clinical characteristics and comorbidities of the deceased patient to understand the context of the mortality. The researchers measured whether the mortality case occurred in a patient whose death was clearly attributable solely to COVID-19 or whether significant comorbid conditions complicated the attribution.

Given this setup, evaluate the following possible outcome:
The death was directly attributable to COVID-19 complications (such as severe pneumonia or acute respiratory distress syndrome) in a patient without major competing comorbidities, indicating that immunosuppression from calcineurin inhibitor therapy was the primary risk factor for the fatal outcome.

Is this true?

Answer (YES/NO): NO